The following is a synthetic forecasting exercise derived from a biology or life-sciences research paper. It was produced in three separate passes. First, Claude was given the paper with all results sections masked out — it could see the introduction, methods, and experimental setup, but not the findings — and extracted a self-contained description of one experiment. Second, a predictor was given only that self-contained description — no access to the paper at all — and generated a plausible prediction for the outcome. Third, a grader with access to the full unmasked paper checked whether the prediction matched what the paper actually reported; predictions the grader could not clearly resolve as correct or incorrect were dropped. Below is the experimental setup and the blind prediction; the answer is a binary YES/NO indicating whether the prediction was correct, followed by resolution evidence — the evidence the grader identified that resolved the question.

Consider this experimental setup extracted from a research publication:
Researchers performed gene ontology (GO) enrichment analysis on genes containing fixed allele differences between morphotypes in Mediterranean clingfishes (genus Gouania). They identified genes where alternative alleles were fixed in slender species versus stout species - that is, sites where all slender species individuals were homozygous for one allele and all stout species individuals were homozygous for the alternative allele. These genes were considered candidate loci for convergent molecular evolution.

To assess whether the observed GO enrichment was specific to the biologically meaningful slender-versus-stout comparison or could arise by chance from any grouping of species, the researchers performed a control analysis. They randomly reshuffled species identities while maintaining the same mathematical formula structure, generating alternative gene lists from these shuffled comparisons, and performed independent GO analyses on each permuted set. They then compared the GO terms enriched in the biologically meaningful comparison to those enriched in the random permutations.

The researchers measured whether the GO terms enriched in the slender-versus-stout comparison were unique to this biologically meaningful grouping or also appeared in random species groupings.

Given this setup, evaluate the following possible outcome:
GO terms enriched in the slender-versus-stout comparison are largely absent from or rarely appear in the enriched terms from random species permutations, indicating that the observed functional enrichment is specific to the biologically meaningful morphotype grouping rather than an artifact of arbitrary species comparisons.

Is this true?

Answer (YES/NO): NO